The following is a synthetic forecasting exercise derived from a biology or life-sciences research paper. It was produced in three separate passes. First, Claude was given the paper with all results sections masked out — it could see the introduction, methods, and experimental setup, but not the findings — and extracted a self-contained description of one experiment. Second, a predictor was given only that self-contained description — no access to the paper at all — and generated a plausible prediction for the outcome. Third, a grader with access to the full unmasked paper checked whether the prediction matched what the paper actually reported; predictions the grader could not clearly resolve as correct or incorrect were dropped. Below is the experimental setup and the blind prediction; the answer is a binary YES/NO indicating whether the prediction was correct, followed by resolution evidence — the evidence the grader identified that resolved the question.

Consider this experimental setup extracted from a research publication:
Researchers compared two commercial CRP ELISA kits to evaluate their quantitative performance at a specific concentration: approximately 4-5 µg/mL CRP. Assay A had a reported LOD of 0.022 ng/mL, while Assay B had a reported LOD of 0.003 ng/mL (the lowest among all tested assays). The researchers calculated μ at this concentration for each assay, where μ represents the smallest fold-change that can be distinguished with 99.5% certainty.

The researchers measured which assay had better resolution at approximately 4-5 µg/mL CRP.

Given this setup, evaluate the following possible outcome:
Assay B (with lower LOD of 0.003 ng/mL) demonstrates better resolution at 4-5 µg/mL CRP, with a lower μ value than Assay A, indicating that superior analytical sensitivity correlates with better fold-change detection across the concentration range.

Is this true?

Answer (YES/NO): NO